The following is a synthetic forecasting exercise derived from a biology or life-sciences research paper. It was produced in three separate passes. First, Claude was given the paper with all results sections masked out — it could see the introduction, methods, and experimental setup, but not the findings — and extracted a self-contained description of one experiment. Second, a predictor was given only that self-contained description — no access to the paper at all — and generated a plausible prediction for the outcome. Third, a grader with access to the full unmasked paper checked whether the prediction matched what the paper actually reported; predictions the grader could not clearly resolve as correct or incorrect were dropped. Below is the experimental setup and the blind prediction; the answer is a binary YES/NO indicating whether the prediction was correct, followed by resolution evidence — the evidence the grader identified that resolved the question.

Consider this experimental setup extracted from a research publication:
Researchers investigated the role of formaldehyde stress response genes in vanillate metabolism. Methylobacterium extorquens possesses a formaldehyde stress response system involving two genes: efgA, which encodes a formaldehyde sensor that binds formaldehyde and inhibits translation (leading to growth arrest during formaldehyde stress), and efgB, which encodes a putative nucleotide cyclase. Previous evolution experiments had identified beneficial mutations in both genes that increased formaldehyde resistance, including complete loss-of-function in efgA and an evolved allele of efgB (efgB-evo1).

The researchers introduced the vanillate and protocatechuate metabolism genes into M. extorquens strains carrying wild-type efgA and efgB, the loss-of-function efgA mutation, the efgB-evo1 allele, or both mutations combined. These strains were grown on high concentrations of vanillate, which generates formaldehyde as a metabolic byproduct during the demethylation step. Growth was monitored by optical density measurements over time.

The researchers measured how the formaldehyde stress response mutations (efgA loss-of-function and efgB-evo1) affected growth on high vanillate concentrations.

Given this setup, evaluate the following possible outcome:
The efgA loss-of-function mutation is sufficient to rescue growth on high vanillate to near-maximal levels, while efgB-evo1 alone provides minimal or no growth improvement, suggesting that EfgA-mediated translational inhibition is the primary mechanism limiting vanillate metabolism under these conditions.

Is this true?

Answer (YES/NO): NO